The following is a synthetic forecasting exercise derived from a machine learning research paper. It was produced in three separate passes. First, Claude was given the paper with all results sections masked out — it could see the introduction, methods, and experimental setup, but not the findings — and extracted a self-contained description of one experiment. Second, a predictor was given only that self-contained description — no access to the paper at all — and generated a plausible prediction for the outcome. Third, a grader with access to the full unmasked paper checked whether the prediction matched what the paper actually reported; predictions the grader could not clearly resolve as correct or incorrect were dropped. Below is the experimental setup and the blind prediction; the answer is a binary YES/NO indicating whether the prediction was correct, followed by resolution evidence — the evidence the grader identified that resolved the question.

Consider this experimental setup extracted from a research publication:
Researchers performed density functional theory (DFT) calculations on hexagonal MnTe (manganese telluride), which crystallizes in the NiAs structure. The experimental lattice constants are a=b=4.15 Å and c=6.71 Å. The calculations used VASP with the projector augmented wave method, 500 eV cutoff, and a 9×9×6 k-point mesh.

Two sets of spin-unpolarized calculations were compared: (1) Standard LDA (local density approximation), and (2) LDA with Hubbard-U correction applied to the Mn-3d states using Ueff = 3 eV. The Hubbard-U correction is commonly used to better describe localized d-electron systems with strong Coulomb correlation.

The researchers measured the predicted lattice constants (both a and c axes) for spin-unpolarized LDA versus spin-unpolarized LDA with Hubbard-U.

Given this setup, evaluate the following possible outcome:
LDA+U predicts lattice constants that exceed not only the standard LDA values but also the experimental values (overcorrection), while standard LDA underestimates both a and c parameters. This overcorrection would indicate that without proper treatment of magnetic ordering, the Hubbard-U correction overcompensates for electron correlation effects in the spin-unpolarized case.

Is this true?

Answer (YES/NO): NO